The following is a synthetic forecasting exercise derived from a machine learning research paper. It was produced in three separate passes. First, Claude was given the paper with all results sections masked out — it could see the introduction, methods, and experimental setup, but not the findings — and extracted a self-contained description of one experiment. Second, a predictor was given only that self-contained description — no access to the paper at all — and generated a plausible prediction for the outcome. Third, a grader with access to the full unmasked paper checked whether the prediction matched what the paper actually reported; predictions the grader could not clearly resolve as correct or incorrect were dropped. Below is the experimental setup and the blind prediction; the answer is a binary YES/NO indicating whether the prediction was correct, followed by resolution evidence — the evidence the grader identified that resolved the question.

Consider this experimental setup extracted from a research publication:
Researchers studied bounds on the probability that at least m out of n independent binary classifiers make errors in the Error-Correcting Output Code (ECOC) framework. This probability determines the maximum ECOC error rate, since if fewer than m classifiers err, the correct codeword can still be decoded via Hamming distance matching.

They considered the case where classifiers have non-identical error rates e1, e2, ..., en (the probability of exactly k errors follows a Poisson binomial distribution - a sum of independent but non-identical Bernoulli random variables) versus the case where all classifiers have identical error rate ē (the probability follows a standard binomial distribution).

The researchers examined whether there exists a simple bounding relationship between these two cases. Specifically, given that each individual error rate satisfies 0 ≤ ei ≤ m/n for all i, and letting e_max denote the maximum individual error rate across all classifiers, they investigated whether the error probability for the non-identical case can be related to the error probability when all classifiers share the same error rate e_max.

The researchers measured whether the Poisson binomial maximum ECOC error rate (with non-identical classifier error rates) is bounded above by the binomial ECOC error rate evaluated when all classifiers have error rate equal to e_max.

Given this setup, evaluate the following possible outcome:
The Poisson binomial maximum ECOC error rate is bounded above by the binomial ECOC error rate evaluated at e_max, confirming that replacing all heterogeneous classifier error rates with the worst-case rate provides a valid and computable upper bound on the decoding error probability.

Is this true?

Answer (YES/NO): YES